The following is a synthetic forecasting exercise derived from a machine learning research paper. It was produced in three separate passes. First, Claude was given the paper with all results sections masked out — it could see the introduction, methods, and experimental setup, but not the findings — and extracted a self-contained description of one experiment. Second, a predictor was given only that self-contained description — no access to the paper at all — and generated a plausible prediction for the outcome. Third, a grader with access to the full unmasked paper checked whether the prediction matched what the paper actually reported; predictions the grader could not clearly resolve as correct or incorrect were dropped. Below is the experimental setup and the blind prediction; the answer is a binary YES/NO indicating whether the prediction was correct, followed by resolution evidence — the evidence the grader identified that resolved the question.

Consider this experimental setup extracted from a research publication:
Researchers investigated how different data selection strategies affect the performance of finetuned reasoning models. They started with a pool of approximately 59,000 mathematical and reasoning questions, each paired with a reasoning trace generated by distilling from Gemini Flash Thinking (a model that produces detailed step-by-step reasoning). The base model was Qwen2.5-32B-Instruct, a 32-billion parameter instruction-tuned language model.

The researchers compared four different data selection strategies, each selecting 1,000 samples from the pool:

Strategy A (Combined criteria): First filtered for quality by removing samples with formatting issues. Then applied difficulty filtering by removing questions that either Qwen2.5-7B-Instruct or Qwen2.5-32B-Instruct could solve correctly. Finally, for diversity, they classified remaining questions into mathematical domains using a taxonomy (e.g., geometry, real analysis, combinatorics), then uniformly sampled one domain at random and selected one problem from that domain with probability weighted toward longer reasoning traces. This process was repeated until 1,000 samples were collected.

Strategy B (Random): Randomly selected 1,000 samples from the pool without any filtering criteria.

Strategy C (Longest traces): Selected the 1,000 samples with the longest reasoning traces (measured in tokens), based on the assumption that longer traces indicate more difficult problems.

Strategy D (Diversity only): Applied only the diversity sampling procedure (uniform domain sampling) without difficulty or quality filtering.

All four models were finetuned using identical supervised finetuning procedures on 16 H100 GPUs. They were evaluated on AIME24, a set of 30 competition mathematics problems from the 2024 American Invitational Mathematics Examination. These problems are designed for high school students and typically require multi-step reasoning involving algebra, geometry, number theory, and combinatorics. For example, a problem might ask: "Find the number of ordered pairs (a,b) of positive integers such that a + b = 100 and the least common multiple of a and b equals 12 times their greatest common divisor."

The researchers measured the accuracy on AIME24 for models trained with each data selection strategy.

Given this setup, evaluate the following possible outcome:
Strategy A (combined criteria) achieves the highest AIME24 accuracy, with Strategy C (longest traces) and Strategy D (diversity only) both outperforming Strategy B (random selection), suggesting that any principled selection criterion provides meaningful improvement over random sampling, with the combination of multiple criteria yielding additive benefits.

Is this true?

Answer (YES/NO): NO